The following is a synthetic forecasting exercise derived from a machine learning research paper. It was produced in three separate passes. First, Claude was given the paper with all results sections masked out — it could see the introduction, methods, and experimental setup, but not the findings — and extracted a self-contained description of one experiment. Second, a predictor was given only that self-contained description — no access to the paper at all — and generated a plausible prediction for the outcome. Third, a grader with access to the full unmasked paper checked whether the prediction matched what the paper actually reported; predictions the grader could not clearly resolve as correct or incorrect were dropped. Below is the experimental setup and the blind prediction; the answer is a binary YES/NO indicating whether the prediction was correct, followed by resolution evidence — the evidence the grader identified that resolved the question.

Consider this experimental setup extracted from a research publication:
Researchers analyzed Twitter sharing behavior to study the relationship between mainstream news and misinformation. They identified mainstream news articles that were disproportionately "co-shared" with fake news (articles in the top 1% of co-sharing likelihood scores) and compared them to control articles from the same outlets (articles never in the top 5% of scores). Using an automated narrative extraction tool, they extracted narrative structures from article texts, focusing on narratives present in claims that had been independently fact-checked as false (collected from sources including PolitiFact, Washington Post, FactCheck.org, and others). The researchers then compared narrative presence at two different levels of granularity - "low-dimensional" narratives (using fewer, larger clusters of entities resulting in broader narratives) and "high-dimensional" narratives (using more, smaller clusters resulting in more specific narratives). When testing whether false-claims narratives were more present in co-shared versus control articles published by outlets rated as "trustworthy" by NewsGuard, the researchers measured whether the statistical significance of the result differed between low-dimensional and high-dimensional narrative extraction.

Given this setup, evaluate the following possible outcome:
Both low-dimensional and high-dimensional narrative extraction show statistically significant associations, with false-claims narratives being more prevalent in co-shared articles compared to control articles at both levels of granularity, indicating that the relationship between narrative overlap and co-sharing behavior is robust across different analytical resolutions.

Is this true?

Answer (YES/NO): NO